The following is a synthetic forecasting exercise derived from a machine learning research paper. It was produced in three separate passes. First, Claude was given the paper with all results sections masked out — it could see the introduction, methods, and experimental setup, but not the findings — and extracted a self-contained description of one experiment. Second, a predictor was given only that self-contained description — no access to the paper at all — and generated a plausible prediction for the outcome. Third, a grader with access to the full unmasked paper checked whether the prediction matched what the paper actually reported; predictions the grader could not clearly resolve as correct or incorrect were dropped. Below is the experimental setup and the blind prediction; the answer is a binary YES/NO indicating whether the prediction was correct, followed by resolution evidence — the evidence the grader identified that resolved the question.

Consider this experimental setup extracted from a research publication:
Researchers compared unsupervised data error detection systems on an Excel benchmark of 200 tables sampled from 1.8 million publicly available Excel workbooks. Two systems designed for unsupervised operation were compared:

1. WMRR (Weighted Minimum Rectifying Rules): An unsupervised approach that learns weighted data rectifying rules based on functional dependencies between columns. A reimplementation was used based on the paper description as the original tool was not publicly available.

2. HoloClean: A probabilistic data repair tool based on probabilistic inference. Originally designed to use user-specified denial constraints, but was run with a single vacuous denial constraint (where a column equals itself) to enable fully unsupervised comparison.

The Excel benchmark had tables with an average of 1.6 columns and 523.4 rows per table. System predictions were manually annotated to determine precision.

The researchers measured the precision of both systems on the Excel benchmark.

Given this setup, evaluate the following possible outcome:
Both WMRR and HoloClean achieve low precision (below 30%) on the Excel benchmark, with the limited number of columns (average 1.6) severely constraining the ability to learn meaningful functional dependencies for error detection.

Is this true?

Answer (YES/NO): NO